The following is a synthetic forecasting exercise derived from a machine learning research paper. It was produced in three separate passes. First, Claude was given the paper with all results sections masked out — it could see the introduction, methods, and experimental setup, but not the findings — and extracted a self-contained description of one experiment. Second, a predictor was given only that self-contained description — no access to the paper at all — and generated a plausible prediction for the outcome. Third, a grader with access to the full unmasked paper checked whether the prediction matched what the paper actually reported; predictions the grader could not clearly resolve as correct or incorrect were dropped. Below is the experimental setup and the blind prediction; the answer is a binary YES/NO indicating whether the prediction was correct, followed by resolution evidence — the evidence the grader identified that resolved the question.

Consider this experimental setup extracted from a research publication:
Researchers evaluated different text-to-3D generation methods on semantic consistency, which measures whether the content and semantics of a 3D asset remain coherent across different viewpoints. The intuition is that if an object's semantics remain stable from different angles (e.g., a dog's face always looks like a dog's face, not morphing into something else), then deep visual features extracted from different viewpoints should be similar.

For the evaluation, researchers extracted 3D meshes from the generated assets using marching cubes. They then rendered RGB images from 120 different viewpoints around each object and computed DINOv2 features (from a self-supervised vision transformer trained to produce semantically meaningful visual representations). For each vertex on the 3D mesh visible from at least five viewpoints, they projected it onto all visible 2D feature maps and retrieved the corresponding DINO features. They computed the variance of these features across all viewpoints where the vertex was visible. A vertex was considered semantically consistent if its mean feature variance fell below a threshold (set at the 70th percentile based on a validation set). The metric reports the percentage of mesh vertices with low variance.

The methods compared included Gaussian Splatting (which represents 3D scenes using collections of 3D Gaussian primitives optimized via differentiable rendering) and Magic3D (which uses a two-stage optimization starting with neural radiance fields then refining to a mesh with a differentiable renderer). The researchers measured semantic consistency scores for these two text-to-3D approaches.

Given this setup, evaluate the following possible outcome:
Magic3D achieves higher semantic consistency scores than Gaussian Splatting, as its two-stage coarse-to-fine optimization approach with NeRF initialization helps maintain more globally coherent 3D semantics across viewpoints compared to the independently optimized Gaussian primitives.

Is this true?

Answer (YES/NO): NO